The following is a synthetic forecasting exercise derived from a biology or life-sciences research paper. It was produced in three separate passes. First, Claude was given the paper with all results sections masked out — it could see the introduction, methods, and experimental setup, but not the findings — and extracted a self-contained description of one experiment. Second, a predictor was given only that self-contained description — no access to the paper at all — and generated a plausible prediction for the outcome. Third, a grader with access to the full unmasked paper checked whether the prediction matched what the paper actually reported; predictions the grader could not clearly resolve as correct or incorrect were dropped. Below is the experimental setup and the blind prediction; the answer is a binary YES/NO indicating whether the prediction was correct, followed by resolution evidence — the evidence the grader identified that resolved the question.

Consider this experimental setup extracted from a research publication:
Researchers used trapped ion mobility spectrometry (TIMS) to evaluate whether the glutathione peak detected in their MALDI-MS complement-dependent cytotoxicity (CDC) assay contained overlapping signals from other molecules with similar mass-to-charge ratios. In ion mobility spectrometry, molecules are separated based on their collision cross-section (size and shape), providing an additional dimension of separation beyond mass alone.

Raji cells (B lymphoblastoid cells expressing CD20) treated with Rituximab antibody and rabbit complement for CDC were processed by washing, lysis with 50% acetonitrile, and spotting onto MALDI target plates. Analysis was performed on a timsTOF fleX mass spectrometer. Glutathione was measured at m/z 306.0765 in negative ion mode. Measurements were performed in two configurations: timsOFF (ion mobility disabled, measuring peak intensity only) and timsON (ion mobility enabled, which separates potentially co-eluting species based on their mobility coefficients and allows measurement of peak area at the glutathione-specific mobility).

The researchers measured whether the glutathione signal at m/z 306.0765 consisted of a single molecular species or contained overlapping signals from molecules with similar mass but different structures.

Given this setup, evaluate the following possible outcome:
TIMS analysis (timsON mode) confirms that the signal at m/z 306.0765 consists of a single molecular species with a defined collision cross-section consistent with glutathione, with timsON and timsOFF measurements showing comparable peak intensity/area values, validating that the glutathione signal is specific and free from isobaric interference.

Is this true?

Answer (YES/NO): NO